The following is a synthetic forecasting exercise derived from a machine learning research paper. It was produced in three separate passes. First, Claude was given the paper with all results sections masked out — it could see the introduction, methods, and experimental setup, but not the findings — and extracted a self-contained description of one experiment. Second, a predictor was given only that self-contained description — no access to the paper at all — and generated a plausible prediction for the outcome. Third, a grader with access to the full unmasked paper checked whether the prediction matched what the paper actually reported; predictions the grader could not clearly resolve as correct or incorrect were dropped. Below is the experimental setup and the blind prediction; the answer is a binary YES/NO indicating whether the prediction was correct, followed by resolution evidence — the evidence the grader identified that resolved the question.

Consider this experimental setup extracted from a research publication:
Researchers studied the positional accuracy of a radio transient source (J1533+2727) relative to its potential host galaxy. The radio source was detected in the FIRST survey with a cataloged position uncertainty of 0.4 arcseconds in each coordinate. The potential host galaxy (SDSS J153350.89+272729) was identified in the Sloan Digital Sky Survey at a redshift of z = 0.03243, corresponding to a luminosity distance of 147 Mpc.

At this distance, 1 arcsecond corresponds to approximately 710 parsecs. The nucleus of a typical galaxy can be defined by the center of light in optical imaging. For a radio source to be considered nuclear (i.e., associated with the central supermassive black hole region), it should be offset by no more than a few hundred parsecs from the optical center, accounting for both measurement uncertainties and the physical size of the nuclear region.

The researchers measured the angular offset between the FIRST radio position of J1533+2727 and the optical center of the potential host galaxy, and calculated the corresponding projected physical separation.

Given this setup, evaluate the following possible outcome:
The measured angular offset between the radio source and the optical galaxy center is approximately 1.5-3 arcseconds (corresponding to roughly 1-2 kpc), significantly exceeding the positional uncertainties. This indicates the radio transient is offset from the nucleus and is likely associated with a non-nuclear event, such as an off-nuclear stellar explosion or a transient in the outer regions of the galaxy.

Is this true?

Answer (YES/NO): NO